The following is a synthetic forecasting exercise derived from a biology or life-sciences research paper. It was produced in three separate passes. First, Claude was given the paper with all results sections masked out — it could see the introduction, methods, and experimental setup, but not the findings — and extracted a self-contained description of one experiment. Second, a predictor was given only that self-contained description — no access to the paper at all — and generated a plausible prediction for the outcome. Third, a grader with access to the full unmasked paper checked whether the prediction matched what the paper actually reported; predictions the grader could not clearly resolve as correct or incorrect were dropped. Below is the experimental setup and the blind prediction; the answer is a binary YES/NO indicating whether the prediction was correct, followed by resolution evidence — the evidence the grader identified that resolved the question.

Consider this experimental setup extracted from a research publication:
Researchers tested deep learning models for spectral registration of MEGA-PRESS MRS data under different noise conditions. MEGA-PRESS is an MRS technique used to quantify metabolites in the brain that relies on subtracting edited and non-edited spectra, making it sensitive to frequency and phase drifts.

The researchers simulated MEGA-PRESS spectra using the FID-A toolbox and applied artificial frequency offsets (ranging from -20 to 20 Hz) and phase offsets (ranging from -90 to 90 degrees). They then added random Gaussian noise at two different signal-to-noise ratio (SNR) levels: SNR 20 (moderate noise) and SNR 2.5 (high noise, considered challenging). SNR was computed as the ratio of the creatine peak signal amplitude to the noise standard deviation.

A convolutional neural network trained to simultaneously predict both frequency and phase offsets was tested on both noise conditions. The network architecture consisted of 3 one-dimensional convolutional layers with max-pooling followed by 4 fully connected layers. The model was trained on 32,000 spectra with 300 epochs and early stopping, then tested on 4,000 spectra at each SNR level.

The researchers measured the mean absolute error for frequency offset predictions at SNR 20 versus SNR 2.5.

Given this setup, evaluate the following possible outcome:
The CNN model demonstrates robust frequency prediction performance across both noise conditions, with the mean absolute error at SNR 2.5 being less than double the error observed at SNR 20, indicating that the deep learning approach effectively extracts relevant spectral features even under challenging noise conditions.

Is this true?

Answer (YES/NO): NO